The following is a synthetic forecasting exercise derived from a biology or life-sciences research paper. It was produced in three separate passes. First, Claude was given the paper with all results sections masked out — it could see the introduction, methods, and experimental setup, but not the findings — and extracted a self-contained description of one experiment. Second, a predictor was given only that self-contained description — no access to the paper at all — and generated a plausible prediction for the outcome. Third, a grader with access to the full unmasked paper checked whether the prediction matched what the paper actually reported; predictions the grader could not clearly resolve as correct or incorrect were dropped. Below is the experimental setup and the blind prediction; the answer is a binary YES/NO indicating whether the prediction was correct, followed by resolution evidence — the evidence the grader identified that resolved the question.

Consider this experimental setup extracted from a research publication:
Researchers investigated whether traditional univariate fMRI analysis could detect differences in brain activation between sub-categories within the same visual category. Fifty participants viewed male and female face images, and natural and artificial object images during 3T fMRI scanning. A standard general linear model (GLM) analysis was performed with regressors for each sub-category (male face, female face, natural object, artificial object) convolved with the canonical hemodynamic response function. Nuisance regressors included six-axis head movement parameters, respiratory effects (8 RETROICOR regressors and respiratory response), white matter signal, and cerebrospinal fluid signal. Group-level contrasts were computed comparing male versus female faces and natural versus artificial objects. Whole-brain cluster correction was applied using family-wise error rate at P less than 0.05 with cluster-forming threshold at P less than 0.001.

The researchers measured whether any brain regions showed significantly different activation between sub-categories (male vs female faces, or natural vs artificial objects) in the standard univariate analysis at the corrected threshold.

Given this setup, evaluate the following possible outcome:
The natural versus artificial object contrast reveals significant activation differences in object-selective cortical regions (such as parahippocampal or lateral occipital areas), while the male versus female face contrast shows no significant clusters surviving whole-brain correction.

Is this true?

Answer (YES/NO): NO